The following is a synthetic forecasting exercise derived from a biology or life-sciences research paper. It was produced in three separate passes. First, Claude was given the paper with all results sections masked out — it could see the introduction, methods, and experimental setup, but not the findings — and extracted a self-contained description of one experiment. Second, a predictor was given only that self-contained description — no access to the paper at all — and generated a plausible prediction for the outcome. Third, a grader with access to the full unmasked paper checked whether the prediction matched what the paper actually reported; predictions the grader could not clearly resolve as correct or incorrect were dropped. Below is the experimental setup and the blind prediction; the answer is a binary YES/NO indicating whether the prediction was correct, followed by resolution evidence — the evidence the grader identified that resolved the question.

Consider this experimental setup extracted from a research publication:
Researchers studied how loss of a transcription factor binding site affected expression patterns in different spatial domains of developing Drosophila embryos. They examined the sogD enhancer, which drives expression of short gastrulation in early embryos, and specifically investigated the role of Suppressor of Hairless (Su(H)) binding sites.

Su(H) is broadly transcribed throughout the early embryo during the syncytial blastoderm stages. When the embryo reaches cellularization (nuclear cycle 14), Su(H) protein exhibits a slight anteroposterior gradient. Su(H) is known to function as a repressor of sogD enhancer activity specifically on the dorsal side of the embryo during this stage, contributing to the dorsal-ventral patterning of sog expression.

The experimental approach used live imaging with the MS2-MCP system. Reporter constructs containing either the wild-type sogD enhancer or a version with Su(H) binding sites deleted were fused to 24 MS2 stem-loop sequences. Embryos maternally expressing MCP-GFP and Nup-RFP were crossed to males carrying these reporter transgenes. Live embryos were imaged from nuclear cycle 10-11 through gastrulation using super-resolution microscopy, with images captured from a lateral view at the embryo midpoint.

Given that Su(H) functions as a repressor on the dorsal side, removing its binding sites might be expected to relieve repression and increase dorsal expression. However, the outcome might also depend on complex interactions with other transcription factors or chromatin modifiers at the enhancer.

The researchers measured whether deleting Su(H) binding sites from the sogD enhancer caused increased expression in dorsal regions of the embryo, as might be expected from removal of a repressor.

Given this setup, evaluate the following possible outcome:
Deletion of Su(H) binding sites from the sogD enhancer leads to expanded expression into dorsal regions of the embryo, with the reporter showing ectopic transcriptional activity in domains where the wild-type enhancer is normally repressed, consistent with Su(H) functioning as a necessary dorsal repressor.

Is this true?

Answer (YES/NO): YES